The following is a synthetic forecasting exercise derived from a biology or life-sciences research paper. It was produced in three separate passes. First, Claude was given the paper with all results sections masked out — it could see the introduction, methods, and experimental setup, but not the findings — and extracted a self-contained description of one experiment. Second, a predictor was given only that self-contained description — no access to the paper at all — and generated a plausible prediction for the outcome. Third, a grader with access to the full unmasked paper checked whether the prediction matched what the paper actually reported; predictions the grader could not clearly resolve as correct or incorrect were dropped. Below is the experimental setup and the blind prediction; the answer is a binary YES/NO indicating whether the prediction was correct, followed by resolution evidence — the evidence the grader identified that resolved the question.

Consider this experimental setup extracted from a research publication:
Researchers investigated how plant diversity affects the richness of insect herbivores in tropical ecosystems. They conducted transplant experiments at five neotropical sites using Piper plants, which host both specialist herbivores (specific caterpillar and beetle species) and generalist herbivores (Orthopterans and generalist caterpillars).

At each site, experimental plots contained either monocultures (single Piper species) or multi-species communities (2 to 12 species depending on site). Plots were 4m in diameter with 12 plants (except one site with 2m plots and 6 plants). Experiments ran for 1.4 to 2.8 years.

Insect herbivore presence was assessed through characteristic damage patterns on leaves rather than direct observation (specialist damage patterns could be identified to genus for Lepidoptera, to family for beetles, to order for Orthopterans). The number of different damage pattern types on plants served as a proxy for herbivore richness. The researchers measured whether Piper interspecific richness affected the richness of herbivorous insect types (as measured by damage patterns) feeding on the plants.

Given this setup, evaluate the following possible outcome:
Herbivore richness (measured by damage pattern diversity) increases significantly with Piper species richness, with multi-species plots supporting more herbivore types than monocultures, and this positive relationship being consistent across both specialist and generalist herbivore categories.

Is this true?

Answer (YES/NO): NO